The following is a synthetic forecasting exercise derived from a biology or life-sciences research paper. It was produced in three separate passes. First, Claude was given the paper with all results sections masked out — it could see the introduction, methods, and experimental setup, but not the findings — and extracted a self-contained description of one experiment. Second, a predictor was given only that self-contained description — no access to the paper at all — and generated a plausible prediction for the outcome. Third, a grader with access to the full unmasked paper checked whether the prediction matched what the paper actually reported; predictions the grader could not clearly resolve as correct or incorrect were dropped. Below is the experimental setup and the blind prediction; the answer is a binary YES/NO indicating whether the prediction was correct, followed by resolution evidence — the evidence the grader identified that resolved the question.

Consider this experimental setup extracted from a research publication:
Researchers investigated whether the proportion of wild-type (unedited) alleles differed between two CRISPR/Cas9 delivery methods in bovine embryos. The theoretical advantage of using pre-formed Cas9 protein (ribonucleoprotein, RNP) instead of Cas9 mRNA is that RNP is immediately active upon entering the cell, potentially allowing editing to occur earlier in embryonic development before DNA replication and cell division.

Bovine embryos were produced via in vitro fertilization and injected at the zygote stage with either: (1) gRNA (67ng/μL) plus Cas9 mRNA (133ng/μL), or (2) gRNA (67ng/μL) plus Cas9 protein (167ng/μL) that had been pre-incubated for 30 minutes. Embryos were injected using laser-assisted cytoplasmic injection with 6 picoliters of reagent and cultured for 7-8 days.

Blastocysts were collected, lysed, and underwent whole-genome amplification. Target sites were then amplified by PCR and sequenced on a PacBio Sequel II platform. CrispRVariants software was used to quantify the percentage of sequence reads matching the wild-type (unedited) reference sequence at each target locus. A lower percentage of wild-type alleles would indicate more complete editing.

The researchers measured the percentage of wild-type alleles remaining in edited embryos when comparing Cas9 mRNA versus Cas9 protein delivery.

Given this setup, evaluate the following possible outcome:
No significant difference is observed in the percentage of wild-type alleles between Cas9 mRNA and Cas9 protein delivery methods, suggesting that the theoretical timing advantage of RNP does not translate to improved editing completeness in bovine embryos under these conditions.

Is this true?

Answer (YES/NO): NO